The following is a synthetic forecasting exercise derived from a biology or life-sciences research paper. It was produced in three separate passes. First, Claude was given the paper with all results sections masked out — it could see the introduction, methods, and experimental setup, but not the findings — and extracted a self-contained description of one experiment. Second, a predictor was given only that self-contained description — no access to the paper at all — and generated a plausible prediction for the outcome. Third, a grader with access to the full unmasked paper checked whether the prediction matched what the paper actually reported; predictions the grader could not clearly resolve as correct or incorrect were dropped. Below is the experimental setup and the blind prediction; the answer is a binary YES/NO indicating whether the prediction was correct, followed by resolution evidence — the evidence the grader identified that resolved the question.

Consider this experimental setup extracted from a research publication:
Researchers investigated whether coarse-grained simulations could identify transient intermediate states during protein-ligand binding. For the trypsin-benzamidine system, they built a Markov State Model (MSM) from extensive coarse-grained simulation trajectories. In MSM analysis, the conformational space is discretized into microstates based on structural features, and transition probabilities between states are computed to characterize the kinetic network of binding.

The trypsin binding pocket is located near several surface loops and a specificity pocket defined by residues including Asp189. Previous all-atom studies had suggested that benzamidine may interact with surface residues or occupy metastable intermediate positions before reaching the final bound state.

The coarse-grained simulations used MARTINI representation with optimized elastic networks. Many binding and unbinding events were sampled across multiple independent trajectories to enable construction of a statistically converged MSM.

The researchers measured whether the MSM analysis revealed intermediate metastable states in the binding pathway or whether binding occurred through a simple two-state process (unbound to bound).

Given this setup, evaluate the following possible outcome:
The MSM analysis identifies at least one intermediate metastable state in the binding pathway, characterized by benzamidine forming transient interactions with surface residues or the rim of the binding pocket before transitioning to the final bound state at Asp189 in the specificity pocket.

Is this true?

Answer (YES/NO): YES